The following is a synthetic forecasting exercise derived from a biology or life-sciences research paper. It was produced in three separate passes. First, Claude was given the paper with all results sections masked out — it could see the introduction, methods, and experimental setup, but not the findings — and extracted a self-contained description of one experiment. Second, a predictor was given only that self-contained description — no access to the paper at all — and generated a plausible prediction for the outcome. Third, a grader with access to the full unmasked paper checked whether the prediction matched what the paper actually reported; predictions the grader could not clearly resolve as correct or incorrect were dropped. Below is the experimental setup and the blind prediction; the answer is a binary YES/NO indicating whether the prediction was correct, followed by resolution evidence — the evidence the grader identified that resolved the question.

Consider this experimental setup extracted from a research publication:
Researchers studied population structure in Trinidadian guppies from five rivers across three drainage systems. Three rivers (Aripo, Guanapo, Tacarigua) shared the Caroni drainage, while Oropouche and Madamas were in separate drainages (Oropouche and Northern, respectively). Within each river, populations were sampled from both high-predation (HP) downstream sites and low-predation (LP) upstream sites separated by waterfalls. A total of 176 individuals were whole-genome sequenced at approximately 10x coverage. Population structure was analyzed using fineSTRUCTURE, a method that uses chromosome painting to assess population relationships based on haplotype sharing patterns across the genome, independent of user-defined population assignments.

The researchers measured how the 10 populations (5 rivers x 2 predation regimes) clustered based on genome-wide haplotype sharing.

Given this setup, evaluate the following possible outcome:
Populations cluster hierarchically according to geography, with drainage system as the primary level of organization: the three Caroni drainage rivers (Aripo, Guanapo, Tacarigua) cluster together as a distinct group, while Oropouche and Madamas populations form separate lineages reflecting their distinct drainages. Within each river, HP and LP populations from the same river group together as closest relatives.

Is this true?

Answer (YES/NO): NO